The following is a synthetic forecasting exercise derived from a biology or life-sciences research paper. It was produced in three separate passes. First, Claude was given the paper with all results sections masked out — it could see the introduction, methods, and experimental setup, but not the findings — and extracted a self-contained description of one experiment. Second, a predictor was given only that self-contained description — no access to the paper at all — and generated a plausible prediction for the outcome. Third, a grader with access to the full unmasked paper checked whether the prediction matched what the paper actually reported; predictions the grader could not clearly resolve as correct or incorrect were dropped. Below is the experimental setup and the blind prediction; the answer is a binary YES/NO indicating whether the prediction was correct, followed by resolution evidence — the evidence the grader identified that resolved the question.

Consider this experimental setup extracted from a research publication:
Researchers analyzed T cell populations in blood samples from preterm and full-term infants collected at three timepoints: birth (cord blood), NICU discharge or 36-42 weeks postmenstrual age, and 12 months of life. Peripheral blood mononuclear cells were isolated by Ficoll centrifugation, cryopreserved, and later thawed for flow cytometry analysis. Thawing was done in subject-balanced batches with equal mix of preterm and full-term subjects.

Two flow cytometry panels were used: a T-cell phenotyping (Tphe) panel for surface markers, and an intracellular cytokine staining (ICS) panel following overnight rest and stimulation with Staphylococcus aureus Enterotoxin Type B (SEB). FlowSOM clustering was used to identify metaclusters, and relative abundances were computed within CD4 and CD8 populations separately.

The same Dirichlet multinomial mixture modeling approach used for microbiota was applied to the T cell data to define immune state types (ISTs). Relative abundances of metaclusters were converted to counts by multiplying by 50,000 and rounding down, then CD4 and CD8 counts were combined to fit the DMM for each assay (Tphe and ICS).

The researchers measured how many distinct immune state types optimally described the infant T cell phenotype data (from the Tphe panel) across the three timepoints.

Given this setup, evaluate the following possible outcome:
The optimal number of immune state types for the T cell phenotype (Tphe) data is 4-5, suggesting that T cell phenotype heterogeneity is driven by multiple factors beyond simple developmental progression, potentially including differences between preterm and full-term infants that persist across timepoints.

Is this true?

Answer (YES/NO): NO